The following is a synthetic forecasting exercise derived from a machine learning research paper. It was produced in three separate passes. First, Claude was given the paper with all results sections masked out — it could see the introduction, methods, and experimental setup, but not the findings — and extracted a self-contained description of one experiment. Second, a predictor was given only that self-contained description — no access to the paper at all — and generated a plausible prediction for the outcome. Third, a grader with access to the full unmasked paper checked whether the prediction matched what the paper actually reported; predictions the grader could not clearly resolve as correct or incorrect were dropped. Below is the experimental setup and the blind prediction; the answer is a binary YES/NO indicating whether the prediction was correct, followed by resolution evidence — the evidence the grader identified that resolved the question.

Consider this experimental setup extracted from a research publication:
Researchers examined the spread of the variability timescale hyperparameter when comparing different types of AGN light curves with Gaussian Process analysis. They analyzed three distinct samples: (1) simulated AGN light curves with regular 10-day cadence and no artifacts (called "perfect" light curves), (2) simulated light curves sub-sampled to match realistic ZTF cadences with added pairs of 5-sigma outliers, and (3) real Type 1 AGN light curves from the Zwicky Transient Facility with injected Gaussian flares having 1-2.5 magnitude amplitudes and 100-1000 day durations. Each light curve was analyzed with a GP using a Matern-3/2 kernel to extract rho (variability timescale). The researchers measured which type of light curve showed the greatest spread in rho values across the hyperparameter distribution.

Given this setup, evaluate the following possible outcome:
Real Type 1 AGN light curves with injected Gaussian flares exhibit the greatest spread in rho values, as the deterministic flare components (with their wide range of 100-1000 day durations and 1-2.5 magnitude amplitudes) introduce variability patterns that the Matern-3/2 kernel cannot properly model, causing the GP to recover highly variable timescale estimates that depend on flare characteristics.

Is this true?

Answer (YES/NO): YES